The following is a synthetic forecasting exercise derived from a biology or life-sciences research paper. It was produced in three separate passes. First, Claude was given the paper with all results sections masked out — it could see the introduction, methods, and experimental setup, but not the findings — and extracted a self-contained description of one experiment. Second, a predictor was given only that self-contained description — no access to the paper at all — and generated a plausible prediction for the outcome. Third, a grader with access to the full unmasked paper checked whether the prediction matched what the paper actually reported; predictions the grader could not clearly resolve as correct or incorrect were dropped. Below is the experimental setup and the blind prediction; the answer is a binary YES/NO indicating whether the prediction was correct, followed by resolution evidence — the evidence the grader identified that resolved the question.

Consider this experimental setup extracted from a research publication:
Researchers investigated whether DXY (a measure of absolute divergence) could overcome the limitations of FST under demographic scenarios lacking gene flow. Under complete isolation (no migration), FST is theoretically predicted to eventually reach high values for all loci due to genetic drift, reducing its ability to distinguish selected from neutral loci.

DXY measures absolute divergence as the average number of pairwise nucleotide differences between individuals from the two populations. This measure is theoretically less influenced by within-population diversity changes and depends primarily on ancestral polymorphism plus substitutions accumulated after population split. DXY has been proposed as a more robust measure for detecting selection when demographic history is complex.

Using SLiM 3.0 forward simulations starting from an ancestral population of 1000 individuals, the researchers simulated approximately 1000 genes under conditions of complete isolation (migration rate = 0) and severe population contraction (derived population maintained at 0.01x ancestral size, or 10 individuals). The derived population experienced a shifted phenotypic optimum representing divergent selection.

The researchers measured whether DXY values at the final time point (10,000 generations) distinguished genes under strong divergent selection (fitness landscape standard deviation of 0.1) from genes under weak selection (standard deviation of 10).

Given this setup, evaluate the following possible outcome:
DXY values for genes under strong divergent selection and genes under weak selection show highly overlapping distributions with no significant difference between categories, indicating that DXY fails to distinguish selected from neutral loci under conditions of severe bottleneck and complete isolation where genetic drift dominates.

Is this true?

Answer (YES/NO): NO